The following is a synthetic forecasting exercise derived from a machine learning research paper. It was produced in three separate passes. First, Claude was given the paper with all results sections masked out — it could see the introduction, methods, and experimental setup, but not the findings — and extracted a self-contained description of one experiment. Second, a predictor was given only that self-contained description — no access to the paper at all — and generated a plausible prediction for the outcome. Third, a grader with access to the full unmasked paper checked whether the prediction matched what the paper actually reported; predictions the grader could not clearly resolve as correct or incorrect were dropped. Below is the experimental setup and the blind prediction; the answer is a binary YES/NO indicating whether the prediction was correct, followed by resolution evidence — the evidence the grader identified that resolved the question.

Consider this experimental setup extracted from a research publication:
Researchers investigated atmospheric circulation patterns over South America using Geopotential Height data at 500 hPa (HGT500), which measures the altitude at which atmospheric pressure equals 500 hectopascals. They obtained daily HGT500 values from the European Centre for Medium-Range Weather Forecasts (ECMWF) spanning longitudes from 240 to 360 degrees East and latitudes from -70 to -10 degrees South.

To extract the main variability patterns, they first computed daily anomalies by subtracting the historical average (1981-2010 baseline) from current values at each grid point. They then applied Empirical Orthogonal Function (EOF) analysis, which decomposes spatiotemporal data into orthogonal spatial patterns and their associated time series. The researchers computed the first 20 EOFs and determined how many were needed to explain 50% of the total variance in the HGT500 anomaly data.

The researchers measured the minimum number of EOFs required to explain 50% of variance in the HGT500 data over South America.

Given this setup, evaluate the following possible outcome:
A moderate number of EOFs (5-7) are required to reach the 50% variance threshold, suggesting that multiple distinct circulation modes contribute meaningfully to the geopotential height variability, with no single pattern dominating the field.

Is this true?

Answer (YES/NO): NO